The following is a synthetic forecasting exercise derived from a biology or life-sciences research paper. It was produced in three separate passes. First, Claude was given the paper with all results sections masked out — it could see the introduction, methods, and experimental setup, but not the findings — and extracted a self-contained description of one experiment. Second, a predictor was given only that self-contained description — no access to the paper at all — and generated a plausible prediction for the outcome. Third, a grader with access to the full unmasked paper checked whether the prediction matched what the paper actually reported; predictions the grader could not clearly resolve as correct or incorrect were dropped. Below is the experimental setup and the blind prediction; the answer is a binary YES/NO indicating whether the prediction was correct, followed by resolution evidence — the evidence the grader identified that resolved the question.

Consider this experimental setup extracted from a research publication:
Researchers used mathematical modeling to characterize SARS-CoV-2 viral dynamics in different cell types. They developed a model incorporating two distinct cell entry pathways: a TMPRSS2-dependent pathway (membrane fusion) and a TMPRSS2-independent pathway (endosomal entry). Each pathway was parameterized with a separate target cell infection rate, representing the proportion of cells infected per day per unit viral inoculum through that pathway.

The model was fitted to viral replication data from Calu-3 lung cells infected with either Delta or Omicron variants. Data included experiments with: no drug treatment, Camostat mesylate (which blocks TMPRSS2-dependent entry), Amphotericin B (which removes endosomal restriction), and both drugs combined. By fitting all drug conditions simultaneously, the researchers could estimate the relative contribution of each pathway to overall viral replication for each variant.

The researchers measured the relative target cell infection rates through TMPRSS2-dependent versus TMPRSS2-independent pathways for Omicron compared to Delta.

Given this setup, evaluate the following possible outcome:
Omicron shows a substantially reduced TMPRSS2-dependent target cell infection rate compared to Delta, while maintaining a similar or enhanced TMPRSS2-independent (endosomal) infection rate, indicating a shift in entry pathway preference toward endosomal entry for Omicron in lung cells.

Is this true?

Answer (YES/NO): NO